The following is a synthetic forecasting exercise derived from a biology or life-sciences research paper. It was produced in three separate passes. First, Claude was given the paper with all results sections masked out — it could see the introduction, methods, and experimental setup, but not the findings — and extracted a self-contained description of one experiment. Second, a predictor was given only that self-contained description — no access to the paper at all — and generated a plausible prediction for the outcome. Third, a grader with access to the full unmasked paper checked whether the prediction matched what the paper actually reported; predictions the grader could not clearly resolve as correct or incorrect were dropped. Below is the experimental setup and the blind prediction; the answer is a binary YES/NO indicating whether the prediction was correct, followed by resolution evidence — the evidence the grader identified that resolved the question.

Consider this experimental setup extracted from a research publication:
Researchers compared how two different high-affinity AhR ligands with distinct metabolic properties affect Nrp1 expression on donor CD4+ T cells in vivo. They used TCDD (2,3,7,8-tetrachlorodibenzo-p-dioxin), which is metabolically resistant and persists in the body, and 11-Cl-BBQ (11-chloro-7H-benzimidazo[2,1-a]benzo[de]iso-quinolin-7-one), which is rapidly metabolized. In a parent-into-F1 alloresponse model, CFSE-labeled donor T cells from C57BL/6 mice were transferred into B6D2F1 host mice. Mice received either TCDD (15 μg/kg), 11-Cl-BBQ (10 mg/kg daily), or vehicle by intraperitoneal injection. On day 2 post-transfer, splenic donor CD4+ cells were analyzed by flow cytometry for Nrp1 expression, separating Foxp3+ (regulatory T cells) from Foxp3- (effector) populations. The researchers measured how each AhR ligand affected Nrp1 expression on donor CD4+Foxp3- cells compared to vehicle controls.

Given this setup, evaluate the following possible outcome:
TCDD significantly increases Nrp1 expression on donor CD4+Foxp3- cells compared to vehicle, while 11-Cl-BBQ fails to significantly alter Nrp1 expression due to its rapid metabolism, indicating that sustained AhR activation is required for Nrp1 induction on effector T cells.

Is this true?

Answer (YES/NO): NO